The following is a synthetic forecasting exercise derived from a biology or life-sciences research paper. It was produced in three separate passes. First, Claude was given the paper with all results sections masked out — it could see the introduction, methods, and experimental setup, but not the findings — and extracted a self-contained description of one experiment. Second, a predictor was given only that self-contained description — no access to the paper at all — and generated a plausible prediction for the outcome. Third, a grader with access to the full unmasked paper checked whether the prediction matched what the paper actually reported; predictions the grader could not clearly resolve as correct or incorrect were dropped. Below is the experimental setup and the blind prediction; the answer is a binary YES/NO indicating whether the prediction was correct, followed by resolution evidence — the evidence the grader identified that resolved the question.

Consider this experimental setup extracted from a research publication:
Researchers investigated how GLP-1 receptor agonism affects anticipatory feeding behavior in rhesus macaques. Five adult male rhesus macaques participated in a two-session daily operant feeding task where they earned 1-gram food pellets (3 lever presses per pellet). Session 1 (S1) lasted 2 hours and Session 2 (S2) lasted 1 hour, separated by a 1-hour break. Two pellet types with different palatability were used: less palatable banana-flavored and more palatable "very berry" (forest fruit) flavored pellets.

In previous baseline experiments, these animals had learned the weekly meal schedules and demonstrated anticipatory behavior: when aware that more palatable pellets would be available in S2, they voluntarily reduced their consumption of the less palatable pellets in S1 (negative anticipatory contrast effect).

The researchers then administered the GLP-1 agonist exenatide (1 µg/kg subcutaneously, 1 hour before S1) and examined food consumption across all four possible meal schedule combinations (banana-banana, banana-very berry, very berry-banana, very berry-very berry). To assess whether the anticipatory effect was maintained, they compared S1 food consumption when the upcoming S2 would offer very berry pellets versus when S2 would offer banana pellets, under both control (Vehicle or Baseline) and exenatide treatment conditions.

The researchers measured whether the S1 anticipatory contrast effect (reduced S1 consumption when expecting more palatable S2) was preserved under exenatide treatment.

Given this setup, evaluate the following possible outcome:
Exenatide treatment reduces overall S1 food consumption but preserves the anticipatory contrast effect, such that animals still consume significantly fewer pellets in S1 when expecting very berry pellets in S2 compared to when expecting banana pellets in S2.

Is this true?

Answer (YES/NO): NO